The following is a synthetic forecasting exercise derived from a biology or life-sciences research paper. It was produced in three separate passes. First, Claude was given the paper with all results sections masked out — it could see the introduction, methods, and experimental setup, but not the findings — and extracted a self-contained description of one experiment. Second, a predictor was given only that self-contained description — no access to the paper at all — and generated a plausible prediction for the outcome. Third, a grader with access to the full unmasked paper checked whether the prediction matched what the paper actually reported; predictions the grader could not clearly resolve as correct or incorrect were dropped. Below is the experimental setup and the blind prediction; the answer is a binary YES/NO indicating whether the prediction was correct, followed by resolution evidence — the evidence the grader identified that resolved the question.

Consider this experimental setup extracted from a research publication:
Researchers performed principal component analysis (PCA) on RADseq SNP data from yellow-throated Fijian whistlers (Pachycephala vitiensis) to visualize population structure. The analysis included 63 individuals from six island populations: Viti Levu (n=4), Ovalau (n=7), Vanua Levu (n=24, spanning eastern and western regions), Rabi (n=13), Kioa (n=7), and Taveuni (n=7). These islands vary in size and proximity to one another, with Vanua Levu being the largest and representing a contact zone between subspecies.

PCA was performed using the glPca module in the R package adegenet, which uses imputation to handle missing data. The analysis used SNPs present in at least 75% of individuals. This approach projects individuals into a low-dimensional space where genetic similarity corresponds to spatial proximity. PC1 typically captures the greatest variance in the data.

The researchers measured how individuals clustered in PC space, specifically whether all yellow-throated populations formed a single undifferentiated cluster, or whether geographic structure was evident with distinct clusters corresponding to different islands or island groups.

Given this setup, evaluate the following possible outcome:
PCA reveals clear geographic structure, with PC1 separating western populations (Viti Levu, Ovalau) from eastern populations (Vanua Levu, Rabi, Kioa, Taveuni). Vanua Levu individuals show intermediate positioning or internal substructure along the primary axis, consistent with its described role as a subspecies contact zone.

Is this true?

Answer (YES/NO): NO